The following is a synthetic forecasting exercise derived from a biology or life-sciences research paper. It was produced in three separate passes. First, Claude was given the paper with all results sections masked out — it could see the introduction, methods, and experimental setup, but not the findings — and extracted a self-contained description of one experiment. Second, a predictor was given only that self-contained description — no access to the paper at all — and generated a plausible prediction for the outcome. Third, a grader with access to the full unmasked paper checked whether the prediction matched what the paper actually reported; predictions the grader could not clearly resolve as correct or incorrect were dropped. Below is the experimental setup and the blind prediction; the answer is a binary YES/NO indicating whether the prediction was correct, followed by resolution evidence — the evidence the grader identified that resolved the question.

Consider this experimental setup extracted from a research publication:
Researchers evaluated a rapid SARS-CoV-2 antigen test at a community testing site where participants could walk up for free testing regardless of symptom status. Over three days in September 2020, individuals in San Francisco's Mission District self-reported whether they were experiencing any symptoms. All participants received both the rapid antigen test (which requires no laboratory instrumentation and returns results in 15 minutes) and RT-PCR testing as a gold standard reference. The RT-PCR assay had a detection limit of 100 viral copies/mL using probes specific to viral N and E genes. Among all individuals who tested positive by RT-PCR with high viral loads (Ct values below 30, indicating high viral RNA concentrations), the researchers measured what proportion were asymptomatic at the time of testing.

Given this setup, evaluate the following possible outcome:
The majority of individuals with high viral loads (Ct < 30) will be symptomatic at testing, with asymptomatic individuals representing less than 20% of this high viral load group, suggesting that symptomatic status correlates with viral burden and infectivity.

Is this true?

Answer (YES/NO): NO